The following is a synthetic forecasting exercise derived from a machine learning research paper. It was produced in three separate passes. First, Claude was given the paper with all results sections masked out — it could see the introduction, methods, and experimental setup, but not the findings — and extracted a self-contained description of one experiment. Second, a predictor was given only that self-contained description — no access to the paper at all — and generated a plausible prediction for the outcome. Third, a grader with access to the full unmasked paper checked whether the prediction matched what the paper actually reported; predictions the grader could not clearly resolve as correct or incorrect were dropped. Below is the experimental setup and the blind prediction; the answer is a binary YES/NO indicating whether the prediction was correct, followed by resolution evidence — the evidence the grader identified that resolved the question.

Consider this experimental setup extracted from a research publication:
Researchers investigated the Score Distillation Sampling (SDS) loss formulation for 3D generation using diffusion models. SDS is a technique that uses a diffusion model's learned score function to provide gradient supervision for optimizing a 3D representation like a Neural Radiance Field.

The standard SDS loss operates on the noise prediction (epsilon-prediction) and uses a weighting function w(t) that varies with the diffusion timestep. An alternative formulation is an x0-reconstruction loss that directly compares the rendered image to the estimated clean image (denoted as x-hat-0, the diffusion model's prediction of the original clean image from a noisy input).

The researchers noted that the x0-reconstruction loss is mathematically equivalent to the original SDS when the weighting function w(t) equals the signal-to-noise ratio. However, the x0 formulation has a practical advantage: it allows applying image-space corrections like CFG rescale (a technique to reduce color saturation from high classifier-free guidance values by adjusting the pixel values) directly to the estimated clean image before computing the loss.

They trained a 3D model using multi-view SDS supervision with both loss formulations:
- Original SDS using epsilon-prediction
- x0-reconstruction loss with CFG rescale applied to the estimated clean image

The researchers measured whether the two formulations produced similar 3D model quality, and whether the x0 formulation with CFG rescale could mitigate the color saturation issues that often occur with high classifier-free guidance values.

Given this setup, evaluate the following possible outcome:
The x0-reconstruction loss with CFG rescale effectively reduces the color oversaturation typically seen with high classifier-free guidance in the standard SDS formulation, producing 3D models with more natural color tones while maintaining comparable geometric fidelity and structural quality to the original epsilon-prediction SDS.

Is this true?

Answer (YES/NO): YES